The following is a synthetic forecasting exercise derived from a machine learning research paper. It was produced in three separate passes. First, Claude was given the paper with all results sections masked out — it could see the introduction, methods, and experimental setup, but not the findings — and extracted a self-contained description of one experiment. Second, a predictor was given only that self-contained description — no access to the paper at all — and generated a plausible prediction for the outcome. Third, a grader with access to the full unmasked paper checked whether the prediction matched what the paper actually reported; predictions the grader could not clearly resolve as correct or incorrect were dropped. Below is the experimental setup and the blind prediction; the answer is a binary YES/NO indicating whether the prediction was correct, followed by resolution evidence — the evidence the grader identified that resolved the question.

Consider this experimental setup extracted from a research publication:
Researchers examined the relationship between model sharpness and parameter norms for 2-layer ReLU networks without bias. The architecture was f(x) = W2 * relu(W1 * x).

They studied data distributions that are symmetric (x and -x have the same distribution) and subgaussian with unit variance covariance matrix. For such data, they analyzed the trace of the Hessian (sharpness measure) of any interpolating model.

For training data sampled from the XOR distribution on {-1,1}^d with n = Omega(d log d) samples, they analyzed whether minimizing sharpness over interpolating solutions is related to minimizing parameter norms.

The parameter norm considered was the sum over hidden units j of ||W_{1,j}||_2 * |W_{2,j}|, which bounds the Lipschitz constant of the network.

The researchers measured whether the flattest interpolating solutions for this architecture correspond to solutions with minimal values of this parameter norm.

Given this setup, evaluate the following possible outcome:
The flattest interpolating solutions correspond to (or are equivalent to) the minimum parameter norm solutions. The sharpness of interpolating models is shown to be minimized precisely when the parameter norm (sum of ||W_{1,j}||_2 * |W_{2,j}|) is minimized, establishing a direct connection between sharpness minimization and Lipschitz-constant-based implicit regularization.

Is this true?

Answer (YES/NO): NO